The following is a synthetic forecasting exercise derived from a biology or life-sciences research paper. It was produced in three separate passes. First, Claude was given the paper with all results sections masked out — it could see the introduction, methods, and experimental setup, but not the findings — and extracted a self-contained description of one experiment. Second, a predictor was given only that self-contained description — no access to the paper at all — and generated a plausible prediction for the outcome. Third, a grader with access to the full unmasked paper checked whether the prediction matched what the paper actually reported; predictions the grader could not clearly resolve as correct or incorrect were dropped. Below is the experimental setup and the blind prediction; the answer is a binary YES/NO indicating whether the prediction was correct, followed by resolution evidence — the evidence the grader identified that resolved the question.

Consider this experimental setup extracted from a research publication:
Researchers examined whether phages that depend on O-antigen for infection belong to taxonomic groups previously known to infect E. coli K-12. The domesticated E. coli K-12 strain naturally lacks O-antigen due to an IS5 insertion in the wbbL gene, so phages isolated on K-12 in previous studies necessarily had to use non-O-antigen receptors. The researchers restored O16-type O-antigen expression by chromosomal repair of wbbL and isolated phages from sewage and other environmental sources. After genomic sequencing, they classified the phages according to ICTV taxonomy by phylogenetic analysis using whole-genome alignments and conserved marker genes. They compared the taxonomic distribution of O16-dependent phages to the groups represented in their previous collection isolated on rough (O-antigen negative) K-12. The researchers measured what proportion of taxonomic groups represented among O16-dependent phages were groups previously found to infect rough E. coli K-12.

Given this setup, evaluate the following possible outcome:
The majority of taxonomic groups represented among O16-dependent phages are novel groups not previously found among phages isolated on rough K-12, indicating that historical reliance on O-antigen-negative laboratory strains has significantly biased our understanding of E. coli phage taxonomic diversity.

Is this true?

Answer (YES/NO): YES